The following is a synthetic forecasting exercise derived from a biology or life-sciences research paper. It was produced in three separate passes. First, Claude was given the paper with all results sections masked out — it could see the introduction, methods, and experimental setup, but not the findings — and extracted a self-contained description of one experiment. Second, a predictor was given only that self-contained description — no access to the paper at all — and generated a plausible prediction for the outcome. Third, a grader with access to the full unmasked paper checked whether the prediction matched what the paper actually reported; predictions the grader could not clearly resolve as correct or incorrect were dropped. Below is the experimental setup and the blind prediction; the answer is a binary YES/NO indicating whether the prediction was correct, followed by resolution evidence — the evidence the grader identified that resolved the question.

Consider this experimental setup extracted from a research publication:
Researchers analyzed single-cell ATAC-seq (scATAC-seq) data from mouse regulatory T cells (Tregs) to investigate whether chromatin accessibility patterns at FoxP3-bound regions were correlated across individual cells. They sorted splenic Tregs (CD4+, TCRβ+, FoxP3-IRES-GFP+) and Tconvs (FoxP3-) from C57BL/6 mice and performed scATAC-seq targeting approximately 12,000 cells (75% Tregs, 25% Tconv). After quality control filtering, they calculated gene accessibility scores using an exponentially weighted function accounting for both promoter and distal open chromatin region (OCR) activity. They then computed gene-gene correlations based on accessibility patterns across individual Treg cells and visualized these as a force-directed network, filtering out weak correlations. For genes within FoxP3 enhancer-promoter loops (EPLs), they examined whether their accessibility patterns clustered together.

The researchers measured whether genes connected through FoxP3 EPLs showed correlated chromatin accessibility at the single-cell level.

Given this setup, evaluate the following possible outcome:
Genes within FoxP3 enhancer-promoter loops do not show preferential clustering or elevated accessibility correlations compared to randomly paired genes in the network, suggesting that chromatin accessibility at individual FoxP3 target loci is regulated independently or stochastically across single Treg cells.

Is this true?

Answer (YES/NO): NO